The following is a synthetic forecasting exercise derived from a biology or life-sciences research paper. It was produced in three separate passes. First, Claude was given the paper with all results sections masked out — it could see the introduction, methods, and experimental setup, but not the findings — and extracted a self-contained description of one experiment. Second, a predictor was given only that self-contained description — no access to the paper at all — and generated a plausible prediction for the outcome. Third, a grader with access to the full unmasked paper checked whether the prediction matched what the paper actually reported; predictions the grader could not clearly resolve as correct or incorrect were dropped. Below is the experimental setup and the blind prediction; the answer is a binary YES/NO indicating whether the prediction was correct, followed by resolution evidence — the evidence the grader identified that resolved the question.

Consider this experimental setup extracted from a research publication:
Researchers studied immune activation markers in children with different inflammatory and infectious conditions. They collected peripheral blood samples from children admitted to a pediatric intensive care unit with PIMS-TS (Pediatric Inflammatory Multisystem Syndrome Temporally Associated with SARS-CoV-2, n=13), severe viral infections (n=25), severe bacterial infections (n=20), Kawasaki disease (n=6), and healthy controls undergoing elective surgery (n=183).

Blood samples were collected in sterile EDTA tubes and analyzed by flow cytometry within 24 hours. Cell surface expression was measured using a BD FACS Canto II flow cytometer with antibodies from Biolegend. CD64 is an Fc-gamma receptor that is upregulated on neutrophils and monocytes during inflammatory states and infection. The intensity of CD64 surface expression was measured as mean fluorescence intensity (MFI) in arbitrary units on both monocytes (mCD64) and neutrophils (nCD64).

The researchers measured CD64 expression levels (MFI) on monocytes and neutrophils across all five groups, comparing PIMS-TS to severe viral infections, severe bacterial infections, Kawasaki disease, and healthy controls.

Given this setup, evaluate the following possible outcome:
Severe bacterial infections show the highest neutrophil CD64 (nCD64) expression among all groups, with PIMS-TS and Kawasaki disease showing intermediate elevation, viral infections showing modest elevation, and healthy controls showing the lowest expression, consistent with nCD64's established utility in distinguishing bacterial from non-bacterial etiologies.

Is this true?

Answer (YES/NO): NO